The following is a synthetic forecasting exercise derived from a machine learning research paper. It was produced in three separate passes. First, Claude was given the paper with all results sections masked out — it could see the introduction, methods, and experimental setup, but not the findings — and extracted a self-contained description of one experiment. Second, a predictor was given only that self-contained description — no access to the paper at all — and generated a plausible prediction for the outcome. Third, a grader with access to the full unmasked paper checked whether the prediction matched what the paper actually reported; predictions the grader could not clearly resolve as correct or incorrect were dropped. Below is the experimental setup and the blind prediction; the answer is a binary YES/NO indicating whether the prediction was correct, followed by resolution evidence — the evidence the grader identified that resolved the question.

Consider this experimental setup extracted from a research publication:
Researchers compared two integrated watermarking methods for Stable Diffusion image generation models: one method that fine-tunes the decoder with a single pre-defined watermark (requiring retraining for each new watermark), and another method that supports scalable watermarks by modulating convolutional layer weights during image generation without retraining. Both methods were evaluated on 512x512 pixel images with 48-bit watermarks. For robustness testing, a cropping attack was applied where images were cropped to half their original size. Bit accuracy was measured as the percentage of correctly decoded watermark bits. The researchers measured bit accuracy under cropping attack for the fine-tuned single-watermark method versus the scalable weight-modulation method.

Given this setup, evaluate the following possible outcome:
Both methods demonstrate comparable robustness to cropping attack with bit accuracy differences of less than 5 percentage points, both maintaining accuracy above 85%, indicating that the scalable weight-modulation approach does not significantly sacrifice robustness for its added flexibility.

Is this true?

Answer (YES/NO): NO